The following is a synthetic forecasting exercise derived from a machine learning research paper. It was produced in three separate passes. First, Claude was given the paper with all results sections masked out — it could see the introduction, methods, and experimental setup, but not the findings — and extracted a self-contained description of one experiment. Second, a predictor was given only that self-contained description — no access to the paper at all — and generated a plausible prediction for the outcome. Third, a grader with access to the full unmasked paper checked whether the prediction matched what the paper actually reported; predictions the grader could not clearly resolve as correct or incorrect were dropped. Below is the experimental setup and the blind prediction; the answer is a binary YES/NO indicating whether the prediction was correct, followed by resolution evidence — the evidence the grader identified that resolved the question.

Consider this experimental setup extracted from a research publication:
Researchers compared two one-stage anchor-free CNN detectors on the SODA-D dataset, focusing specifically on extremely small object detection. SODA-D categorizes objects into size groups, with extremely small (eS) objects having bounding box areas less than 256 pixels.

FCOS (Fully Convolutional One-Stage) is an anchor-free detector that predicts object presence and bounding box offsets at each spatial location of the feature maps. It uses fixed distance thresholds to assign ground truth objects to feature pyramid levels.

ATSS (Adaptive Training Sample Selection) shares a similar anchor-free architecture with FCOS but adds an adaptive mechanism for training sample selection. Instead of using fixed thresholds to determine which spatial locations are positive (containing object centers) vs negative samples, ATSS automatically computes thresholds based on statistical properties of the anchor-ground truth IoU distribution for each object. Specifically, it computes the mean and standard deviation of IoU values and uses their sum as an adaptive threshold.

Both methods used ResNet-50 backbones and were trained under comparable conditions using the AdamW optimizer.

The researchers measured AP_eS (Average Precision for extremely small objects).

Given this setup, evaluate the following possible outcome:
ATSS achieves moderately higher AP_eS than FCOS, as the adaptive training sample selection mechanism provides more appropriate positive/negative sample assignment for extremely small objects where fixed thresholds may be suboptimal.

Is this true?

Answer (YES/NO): YES